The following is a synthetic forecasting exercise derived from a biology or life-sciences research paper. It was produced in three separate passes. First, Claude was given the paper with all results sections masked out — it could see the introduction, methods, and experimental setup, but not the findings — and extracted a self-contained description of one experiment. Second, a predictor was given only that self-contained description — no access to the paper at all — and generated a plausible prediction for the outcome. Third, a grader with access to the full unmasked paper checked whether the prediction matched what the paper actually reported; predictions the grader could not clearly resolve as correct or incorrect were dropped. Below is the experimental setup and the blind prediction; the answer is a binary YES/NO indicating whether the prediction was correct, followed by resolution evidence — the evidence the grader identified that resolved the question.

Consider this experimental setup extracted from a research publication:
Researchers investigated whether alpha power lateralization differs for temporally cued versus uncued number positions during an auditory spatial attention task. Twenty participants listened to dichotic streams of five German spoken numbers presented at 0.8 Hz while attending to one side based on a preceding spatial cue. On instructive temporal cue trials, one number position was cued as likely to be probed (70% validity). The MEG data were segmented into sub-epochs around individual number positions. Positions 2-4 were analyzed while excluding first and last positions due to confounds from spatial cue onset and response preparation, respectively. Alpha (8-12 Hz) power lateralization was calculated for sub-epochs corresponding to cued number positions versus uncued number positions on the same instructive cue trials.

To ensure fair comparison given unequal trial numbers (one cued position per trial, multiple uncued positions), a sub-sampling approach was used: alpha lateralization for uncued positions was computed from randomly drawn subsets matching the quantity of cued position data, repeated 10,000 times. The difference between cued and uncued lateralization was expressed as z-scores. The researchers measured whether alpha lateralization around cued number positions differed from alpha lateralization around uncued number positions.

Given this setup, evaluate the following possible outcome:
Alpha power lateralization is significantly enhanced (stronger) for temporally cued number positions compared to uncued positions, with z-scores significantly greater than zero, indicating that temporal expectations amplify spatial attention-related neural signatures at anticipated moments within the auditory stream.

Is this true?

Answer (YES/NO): NO